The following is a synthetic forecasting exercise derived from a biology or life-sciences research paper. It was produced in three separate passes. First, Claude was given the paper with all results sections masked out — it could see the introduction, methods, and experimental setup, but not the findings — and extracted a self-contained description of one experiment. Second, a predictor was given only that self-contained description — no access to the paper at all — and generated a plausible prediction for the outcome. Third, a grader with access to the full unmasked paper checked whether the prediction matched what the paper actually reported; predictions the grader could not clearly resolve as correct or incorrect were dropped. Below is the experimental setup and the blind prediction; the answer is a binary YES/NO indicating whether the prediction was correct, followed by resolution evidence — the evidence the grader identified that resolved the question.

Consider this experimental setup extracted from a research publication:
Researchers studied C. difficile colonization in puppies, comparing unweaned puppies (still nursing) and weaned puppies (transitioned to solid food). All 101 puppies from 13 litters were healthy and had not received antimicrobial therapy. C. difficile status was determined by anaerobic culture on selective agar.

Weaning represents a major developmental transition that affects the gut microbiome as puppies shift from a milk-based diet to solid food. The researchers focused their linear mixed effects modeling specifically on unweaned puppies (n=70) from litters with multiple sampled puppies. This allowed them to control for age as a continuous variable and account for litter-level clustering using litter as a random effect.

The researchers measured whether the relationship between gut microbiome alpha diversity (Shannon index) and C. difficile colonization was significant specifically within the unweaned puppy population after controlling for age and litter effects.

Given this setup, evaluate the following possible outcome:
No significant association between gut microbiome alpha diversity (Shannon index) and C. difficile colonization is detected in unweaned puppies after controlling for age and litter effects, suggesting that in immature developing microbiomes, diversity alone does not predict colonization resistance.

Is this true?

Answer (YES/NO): YES